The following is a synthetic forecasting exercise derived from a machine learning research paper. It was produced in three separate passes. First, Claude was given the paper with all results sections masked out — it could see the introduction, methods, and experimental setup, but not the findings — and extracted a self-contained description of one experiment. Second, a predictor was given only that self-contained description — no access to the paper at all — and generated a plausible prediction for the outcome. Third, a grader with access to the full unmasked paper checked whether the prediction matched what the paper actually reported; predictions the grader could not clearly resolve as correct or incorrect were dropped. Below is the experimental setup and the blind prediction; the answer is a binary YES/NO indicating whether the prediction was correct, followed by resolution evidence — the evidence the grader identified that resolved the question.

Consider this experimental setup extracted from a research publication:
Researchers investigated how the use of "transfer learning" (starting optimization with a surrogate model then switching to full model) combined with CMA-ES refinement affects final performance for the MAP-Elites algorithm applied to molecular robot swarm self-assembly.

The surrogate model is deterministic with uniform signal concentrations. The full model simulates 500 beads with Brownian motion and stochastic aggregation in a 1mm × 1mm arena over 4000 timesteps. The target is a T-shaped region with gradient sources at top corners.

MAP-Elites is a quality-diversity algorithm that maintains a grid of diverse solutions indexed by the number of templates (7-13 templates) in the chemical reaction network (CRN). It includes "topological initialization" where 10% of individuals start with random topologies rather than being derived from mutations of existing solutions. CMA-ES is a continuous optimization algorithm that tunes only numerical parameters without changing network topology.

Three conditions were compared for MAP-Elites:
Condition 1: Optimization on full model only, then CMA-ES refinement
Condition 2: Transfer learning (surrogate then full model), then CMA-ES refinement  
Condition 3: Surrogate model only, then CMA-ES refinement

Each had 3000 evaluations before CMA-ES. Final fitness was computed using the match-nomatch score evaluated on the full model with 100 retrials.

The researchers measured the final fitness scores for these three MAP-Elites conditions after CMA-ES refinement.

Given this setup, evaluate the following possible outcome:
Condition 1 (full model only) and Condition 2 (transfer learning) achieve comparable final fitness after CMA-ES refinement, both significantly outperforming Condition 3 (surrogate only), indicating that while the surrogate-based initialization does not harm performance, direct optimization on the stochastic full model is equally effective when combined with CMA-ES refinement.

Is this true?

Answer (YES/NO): NO